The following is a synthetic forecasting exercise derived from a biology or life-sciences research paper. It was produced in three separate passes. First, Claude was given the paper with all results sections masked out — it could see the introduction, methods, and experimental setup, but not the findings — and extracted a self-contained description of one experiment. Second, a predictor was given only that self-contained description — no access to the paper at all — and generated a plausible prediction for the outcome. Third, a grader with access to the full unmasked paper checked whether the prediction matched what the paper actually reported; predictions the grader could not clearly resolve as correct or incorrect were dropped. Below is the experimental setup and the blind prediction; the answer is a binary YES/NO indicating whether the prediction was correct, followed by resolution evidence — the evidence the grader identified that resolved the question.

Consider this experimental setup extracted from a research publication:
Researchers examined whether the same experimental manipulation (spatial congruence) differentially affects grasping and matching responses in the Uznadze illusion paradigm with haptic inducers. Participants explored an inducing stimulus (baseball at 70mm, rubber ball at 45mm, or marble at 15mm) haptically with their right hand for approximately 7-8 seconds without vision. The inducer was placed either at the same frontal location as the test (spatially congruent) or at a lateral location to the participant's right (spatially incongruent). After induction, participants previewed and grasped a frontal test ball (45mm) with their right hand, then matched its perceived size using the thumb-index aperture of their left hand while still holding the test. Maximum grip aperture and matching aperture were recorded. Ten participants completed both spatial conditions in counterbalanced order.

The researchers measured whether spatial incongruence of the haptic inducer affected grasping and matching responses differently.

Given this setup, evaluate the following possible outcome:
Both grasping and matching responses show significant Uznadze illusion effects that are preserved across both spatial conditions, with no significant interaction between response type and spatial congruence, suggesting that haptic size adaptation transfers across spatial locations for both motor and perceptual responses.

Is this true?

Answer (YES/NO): NO